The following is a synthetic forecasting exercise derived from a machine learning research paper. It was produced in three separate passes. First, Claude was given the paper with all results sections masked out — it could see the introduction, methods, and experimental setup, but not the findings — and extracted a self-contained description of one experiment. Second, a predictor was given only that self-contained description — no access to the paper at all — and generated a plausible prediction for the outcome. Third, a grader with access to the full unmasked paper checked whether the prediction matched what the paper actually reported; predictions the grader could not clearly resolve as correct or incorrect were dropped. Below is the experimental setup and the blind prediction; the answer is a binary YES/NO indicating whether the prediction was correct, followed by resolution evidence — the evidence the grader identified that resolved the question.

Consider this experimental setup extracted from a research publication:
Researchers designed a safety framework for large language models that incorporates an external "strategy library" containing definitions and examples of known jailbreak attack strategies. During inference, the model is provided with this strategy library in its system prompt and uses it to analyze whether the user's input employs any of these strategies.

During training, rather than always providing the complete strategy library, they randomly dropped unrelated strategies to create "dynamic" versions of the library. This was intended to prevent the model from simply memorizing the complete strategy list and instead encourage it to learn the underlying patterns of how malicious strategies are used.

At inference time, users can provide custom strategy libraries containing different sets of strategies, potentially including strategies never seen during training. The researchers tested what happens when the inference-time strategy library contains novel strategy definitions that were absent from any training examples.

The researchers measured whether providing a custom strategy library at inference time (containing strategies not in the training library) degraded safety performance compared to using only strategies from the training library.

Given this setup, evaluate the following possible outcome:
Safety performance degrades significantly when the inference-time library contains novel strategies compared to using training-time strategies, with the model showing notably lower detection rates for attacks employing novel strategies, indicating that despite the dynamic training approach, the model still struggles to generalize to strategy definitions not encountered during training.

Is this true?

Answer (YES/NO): NO